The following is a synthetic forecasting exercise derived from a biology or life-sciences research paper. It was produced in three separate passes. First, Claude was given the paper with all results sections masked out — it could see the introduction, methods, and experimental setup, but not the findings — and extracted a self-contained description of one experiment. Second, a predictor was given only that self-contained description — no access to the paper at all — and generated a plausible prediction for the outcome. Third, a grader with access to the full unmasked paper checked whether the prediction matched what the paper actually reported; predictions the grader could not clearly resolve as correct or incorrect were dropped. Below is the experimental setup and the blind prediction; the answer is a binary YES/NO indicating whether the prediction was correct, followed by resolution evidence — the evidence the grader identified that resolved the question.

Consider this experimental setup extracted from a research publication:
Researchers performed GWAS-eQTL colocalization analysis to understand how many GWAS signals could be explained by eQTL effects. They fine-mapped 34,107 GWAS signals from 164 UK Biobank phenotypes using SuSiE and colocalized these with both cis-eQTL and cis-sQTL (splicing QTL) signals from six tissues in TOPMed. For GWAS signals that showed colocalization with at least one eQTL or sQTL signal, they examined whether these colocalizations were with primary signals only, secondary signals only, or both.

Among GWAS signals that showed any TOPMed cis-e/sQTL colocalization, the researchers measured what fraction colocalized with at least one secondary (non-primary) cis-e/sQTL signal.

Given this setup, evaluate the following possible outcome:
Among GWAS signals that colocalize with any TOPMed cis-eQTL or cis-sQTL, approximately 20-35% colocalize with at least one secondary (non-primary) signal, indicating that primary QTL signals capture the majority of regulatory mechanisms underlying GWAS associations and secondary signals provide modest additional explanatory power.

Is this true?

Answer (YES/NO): NO